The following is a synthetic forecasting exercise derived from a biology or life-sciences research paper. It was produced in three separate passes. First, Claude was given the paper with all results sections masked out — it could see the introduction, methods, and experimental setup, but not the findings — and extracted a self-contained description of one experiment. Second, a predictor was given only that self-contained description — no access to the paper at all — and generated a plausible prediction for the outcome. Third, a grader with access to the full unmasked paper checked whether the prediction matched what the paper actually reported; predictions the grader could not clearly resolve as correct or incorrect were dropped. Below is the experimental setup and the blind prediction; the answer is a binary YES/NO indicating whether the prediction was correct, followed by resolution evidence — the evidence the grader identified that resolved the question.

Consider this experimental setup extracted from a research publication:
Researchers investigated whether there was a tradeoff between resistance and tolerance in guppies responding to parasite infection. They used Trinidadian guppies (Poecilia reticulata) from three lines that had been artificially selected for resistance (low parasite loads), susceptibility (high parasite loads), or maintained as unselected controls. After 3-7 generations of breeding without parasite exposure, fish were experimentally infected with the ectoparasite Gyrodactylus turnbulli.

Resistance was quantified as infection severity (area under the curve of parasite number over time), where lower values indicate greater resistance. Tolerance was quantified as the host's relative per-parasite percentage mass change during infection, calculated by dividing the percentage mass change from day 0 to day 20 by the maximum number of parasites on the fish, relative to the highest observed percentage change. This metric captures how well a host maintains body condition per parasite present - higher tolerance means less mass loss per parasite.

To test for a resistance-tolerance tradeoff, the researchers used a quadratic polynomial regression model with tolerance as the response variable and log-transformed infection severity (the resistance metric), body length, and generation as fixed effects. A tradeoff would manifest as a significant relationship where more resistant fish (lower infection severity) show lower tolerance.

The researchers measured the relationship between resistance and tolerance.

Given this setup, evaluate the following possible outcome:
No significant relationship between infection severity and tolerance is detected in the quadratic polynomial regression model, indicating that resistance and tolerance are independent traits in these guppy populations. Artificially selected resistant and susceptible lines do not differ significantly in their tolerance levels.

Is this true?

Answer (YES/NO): NO